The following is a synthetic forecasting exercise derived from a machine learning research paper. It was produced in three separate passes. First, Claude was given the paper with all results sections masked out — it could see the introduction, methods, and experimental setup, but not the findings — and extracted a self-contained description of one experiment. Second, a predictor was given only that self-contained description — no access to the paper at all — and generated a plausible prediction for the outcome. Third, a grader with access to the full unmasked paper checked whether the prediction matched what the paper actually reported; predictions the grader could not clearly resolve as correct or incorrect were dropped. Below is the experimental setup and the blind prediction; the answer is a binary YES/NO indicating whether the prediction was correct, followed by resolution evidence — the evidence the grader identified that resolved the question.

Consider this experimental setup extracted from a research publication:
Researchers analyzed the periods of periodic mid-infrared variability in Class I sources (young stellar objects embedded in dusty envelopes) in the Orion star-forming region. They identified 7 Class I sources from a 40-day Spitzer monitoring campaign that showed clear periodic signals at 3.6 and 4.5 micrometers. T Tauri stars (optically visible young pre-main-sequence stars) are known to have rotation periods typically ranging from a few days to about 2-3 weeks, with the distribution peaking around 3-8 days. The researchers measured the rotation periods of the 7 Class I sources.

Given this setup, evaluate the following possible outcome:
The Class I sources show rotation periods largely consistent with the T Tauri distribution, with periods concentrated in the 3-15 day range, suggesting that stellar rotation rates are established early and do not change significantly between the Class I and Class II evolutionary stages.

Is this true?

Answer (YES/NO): NO